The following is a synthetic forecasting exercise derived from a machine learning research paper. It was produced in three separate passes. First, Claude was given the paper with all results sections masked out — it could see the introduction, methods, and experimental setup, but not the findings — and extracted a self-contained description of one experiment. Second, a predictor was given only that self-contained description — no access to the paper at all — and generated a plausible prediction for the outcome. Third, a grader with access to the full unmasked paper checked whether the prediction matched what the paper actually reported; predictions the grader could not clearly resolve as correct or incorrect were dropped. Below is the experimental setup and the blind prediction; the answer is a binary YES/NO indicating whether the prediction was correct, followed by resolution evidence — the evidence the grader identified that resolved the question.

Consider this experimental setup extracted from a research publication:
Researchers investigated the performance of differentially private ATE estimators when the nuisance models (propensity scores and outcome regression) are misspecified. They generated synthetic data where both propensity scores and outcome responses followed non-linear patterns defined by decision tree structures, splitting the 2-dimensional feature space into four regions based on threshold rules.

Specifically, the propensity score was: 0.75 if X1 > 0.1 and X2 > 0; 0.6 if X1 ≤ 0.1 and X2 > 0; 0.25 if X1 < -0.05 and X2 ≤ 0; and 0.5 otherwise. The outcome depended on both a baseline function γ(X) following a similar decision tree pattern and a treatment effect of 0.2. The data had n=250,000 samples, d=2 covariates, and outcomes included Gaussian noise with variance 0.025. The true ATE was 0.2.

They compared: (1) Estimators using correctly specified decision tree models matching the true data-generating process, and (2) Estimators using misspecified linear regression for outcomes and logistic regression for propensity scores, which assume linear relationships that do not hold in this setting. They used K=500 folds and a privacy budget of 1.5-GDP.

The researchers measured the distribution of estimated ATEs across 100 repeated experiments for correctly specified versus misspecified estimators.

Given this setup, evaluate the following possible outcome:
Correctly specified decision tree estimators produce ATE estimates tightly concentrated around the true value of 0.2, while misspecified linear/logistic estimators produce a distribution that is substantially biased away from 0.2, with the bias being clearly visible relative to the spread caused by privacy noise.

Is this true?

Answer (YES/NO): YES